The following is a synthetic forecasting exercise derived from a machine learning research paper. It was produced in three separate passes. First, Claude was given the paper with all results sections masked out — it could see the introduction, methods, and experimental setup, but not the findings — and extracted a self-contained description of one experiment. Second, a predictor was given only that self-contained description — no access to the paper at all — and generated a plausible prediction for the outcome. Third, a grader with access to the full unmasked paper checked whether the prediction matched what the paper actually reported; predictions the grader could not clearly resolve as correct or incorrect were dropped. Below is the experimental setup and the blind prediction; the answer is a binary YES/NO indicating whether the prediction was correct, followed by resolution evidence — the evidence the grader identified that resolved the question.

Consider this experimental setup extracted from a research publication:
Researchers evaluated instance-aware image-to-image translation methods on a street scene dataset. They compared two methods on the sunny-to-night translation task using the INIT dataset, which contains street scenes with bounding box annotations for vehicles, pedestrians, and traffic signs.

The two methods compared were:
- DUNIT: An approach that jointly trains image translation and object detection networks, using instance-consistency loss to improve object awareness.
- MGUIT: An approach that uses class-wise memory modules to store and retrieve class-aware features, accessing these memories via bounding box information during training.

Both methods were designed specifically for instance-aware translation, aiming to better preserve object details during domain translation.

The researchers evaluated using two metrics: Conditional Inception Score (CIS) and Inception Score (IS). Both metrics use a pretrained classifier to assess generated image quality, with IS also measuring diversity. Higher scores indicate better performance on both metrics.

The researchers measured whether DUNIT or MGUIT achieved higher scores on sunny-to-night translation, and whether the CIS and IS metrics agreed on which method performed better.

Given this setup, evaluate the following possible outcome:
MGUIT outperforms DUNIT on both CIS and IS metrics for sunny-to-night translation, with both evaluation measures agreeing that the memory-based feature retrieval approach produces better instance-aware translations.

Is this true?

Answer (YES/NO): YES